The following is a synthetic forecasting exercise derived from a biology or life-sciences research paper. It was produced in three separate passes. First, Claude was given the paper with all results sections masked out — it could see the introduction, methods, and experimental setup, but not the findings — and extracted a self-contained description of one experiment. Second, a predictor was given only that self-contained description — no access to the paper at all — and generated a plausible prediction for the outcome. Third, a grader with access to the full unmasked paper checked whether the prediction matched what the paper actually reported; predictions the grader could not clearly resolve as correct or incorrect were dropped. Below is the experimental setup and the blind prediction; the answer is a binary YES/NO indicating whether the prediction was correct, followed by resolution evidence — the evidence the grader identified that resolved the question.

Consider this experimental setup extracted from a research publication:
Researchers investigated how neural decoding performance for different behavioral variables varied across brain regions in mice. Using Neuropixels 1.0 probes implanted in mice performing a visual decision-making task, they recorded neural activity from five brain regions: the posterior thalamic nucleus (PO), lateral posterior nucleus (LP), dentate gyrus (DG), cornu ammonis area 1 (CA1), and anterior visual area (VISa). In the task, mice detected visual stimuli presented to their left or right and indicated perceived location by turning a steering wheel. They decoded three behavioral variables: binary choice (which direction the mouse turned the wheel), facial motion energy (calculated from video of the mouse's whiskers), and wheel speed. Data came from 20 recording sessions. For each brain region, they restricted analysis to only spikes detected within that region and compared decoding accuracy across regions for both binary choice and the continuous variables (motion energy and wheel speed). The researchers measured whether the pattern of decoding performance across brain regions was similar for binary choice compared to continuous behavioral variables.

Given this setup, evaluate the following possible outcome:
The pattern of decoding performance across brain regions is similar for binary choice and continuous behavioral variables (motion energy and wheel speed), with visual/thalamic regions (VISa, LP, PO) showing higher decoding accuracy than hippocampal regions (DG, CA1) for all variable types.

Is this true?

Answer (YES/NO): NO